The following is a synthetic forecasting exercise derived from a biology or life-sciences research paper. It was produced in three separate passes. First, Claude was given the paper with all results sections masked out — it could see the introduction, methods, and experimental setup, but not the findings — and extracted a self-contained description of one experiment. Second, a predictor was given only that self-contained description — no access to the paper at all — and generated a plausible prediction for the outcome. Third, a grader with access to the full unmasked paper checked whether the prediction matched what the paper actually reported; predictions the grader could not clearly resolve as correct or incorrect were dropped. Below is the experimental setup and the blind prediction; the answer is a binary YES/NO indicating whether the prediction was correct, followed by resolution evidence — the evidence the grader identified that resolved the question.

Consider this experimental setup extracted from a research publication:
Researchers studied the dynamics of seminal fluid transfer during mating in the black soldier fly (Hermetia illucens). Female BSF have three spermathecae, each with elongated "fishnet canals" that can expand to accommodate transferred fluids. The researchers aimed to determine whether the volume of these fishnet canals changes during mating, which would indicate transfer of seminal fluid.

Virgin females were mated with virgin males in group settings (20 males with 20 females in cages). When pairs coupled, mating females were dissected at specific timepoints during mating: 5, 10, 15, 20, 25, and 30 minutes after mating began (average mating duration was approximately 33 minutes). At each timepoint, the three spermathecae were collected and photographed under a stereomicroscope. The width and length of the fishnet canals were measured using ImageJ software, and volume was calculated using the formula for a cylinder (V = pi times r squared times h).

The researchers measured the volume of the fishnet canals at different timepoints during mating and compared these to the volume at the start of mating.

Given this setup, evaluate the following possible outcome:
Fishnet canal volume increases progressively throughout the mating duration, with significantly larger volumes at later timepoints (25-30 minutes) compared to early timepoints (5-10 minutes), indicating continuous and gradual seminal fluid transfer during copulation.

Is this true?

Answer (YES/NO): NO